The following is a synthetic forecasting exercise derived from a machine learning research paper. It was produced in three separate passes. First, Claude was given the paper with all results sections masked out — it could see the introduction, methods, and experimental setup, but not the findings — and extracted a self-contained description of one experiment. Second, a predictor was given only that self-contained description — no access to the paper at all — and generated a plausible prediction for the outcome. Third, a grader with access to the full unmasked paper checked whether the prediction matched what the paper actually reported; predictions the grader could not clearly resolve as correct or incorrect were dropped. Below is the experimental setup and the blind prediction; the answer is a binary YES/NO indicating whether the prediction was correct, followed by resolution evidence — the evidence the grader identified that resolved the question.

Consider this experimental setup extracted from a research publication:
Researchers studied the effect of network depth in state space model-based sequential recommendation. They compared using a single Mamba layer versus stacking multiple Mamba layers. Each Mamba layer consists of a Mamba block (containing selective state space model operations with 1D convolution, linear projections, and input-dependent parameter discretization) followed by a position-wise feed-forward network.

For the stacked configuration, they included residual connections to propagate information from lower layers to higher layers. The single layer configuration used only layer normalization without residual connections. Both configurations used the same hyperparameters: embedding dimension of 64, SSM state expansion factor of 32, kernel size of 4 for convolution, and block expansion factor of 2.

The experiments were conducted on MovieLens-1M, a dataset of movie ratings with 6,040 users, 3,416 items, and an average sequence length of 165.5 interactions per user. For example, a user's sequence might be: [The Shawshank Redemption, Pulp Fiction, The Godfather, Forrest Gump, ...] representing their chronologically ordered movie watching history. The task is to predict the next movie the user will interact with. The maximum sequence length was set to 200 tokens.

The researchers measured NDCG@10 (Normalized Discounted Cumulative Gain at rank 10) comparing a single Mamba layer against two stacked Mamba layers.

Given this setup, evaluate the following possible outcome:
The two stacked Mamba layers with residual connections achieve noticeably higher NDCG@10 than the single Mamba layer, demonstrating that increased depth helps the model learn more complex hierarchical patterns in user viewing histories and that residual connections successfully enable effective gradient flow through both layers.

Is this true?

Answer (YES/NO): NO